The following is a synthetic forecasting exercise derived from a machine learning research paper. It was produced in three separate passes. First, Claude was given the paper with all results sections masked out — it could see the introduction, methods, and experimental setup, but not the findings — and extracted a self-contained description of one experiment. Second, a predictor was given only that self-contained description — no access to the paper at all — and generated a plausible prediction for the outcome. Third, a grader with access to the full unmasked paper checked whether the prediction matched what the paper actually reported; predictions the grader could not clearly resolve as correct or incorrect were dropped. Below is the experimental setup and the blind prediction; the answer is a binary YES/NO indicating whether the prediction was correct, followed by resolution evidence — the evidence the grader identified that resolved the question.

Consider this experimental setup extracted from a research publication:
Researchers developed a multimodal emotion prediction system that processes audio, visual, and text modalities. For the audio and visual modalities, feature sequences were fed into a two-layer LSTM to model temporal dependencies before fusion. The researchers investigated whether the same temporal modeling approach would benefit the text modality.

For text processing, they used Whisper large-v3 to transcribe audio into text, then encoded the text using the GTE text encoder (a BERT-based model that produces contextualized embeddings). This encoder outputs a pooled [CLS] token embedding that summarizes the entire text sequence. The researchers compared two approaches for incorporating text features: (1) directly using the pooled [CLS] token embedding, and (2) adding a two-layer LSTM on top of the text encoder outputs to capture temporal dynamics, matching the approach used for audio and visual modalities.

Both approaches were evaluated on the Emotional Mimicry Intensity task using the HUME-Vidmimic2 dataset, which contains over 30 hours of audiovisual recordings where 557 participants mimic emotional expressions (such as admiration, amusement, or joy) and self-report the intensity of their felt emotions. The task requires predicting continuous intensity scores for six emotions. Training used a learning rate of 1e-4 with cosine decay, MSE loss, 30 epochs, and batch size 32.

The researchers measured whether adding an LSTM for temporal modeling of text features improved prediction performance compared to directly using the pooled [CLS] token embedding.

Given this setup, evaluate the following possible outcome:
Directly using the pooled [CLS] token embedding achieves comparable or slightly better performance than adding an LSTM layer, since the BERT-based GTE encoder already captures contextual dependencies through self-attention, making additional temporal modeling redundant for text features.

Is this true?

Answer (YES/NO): YES